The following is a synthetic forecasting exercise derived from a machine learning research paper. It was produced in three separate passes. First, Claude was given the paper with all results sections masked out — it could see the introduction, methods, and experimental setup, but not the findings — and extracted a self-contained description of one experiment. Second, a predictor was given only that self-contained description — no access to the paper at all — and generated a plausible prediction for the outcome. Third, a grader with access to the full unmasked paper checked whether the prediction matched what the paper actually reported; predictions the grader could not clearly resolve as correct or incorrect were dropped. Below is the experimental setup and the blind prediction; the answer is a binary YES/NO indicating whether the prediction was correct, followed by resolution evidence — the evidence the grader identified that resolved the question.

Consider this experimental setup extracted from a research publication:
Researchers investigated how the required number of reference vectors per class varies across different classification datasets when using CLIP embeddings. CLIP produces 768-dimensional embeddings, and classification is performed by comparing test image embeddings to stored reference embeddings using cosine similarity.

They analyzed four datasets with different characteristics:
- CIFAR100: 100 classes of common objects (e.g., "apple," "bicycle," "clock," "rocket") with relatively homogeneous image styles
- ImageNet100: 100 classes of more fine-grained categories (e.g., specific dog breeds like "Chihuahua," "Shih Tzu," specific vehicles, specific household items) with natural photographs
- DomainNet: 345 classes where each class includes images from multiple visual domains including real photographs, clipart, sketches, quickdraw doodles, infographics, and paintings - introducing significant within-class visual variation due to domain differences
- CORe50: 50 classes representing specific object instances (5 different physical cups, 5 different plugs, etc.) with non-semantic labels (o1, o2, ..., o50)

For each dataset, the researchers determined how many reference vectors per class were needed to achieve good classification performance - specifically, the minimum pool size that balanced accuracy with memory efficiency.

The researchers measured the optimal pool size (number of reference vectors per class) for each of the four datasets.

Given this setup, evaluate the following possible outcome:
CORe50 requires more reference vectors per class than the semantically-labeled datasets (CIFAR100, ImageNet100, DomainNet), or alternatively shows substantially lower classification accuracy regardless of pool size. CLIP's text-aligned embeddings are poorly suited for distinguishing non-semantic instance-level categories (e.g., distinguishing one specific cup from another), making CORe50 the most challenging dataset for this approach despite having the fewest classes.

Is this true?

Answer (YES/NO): NO